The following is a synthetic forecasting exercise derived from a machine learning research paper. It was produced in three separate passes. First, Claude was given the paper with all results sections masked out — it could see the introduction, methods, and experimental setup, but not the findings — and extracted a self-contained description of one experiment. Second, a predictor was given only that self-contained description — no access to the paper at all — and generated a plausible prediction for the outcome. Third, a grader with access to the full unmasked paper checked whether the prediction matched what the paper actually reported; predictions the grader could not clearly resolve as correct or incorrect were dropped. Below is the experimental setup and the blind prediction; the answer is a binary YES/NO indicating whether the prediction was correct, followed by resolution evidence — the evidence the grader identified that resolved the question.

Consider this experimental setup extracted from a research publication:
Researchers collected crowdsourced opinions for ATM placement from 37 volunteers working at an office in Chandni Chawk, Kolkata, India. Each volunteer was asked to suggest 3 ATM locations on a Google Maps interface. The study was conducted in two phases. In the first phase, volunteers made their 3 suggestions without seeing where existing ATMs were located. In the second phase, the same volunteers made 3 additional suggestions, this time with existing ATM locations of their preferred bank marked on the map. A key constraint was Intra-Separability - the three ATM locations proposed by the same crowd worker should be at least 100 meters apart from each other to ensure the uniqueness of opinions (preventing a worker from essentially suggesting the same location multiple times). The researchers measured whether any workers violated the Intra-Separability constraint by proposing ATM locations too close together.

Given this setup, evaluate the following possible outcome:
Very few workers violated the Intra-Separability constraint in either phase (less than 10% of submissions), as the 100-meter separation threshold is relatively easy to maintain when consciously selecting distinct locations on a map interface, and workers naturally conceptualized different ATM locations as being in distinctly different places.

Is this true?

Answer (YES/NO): YES